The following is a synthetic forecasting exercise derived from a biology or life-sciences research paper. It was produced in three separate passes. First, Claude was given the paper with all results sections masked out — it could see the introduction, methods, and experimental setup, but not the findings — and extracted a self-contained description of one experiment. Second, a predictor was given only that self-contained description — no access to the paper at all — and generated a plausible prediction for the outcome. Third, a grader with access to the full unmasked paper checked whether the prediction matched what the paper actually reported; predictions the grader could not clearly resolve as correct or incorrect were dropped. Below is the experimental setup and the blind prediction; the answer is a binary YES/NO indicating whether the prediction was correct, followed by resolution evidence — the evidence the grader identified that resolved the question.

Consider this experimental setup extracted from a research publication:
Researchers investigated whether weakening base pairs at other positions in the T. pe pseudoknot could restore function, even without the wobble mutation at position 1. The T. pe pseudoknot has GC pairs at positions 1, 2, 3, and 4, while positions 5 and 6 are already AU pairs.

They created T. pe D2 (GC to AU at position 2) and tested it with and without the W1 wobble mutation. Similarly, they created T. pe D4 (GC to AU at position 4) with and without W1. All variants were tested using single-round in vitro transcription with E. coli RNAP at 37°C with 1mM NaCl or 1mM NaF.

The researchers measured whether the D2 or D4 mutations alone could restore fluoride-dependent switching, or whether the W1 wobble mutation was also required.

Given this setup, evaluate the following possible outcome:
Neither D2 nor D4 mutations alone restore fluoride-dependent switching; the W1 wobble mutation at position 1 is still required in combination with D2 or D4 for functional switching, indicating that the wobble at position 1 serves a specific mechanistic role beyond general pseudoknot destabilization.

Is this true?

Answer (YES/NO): YES